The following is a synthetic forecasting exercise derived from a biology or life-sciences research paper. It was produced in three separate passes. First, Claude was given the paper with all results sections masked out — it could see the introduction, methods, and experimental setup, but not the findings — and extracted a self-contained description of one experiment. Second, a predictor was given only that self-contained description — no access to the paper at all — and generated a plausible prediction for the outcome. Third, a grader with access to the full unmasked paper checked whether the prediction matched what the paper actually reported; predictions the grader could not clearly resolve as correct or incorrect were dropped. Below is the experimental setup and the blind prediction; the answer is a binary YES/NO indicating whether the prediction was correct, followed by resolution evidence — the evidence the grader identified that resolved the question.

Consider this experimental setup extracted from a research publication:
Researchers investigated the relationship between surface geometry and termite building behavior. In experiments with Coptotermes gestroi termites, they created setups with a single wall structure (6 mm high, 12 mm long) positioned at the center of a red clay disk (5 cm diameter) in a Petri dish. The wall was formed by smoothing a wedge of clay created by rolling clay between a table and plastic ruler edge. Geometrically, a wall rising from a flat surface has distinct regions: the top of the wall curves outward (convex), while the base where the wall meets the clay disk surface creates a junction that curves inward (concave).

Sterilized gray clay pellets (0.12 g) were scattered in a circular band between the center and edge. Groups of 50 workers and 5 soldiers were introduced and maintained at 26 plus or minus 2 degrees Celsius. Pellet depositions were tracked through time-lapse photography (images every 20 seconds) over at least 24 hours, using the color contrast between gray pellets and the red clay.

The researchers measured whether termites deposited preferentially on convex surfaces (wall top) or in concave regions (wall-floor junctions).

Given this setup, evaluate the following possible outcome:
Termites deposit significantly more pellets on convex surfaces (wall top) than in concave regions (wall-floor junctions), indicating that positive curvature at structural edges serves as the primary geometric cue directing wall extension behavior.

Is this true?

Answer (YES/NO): YES